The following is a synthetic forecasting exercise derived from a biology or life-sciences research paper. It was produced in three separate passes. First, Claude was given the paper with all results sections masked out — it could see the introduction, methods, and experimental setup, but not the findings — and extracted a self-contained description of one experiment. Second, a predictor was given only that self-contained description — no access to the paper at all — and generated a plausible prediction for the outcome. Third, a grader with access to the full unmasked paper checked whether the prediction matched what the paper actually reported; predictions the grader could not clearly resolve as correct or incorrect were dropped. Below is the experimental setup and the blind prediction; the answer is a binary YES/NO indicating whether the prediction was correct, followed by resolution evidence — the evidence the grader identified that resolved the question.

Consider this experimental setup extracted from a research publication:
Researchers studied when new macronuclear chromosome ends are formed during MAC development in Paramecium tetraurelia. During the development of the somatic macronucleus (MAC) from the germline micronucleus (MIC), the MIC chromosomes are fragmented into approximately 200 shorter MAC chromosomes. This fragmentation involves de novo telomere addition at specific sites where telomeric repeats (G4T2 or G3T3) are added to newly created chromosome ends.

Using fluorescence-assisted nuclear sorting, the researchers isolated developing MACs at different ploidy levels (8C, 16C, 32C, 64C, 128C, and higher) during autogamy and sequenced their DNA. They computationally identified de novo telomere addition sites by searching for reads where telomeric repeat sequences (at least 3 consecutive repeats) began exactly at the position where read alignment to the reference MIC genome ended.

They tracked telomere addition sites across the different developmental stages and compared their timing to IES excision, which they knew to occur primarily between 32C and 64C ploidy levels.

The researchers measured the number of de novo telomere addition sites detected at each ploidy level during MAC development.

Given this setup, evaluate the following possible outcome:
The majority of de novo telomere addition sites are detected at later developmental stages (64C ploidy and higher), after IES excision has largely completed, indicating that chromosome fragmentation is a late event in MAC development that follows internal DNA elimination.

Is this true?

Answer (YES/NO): YES